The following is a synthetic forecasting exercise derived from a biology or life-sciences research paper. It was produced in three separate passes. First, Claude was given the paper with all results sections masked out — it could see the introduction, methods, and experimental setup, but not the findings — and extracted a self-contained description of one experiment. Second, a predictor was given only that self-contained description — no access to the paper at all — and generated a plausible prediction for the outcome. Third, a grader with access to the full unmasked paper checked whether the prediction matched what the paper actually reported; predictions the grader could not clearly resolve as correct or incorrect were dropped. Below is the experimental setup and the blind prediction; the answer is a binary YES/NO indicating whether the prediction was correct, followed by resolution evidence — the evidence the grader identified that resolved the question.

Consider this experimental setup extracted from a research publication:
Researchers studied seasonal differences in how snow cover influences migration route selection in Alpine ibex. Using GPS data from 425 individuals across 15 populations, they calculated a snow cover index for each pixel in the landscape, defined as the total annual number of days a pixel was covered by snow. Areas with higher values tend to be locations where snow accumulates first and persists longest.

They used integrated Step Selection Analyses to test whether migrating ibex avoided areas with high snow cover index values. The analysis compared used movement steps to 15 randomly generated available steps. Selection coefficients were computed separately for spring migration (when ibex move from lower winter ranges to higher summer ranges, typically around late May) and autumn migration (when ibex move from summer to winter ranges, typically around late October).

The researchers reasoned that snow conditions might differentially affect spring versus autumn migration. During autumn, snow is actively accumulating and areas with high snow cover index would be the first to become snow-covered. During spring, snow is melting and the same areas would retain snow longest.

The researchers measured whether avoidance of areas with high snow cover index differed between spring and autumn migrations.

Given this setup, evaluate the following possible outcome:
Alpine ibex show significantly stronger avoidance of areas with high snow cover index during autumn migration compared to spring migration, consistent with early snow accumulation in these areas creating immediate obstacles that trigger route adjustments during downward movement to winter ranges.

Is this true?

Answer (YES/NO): YES